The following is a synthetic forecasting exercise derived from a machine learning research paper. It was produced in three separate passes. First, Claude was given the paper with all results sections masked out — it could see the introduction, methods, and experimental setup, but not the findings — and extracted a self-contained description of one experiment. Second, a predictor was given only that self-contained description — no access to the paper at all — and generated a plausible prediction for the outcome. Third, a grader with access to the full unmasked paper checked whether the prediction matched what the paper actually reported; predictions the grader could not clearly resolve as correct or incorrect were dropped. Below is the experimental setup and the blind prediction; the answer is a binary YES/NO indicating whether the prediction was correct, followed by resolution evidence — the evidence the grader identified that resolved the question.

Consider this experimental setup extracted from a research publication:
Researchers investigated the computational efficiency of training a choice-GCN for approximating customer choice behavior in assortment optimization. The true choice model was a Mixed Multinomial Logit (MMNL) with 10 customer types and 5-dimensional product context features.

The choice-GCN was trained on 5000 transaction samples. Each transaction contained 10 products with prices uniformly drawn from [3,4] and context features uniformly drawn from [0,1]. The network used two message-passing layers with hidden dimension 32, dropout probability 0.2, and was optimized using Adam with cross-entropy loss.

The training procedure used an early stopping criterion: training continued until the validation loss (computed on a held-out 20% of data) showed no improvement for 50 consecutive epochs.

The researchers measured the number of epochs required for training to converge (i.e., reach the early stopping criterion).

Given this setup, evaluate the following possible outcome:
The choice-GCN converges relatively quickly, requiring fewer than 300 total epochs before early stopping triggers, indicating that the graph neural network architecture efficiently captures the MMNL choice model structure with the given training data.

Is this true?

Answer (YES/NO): YES